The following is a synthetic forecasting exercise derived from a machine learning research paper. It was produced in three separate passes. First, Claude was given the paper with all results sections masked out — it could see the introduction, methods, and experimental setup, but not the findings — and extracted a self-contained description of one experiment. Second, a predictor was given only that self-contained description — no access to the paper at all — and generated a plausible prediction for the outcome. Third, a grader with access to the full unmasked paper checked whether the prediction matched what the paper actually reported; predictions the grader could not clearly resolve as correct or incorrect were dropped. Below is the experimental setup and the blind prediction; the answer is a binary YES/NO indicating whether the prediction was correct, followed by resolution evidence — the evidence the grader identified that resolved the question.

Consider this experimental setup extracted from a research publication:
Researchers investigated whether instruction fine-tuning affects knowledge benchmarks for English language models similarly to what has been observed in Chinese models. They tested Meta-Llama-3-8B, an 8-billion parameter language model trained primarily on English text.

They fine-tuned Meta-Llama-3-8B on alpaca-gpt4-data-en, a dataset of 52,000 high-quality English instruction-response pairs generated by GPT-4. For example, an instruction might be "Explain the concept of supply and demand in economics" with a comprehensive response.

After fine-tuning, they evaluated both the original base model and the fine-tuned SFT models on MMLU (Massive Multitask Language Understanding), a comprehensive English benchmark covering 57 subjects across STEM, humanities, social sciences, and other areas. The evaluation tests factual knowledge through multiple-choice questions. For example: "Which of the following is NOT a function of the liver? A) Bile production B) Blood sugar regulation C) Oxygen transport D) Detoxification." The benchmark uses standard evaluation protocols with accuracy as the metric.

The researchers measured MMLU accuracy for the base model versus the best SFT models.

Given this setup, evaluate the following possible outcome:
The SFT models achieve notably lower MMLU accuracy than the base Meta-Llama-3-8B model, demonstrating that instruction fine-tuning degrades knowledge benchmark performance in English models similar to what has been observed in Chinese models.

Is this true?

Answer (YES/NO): NO